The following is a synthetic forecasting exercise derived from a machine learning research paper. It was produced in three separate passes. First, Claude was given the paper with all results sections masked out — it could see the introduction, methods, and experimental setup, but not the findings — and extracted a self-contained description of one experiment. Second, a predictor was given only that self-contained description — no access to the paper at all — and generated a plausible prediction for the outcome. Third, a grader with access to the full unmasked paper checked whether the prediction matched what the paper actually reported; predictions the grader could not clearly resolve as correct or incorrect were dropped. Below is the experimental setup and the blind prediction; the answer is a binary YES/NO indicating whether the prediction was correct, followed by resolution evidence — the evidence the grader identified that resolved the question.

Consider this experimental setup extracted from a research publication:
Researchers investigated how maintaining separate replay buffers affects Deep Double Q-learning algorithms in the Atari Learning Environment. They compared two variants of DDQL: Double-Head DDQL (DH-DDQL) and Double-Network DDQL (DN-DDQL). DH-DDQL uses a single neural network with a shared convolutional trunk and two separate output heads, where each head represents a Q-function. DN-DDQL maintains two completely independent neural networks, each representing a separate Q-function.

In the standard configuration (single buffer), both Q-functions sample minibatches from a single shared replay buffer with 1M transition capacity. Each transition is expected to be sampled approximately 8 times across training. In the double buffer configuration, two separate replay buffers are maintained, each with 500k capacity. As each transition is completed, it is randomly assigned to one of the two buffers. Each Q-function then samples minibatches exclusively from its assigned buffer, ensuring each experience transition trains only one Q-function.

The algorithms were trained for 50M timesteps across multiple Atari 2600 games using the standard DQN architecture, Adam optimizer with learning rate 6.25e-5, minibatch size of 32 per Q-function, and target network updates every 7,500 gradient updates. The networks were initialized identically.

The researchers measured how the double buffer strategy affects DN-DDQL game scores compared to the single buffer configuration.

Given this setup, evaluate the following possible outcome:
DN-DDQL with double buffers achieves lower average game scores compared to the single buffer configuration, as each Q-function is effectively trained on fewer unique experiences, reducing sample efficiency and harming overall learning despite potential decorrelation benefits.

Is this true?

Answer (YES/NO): YES